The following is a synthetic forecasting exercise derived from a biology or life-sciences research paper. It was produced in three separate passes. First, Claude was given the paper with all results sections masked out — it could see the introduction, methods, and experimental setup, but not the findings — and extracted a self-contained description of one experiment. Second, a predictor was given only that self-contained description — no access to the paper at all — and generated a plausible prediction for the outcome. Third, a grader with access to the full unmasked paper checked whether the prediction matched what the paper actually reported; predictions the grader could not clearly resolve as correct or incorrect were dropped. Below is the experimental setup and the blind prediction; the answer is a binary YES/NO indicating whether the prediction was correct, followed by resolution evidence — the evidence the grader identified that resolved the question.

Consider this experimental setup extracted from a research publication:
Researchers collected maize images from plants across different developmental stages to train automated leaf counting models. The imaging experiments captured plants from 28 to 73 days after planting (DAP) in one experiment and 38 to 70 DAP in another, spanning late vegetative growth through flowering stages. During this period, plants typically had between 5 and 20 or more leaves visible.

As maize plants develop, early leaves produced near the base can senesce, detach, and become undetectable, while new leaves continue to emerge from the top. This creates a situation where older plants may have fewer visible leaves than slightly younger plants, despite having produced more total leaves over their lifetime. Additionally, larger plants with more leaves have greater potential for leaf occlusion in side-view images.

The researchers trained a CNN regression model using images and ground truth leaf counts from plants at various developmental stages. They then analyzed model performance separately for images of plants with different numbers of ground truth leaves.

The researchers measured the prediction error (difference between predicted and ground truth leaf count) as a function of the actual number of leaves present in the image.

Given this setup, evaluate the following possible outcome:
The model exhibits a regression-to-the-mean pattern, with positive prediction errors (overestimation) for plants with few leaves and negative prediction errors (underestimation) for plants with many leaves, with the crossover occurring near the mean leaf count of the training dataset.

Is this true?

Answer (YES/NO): YES